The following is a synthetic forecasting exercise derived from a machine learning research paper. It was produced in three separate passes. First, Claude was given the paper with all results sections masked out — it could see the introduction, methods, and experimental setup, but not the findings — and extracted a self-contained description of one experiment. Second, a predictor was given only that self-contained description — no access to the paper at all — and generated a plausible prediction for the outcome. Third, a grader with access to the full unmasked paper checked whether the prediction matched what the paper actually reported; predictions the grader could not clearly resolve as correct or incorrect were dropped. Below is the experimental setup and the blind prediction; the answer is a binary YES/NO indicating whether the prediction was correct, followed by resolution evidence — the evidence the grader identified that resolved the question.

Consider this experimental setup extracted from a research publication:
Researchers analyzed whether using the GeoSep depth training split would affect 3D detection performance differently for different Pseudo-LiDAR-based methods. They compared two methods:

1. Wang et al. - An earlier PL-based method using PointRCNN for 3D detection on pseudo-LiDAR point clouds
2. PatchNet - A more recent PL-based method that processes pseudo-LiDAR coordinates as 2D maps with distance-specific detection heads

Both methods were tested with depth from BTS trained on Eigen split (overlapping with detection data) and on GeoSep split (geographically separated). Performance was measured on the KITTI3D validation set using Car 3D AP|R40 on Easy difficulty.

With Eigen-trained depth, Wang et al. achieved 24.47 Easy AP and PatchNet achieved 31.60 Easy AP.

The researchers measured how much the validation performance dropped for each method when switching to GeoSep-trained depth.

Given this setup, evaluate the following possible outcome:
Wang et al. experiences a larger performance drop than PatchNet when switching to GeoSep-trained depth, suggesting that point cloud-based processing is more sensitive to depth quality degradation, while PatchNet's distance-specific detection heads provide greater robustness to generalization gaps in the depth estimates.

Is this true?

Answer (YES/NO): NO